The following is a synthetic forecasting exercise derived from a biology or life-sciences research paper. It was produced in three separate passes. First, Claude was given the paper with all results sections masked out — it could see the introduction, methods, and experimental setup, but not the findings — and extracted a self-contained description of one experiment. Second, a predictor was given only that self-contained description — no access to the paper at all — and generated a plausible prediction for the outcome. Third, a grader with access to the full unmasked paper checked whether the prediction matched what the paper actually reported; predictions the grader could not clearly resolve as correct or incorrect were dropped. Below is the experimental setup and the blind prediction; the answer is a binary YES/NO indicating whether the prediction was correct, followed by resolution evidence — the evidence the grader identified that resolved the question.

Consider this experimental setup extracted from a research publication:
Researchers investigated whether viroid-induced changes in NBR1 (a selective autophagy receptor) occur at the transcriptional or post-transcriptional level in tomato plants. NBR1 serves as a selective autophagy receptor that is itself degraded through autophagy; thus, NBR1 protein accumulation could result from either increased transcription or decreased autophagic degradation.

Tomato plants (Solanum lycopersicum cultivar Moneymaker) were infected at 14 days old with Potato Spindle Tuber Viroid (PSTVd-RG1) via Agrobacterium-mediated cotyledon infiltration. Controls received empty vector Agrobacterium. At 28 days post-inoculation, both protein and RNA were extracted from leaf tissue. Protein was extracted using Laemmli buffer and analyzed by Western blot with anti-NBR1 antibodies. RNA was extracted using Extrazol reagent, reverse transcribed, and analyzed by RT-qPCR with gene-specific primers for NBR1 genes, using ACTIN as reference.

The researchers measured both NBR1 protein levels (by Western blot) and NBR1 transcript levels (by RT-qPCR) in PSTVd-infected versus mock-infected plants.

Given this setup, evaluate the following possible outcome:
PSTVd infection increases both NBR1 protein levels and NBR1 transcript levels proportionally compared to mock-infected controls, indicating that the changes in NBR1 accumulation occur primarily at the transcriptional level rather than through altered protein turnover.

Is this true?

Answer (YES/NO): NO